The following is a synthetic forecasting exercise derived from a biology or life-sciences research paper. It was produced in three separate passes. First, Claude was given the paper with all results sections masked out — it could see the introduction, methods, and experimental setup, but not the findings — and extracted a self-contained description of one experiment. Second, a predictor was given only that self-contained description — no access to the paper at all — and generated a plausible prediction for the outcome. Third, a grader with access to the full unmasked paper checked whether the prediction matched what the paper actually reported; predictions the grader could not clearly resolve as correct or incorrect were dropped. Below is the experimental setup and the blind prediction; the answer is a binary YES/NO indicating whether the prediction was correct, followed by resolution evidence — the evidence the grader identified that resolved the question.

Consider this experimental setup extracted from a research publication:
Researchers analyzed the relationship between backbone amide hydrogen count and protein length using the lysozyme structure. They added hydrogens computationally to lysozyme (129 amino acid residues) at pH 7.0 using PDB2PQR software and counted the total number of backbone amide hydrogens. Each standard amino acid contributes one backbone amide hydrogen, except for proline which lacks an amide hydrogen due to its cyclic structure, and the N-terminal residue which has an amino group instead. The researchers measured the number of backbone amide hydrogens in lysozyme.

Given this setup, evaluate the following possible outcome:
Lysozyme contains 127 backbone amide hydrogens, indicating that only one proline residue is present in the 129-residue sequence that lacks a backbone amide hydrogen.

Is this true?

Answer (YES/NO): NO